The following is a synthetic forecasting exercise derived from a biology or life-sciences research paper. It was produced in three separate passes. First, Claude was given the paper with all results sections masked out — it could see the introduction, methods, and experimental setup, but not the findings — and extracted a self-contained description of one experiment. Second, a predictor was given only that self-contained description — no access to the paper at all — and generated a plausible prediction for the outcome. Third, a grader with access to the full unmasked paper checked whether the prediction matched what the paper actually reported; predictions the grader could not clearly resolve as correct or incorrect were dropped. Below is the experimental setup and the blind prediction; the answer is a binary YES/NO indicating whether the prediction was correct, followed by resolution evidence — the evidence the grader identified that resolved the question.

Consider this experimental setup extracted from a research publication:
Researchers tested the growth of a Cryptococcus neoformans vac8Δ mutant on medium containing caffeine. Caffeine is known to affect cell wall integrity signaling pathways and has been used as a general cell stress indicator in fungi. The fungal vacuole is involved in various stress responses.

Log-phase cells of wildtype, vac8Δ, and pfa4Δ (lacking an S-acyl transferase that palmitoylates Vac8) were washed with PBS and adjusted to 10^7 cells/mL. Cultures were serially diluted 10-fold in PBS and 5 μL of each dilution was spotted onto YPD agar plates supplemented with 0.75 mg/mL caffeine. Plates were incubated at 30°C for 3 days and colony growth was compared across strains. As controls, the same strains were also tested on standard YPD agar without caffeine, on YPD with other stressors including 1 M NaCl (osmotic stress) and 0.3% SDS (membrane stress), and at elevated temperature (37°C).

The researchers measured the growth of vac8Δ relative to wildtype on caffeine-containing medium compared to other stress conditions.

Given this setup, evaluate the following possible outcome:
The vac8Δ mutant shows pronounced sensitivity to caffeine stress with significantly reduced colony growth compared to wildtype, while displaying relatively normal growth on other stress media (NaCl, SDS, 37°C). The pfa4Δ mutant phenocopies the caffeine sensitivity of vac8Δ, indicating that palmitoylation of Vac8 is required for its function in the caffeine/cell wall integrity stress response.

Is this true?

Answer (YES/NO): NO